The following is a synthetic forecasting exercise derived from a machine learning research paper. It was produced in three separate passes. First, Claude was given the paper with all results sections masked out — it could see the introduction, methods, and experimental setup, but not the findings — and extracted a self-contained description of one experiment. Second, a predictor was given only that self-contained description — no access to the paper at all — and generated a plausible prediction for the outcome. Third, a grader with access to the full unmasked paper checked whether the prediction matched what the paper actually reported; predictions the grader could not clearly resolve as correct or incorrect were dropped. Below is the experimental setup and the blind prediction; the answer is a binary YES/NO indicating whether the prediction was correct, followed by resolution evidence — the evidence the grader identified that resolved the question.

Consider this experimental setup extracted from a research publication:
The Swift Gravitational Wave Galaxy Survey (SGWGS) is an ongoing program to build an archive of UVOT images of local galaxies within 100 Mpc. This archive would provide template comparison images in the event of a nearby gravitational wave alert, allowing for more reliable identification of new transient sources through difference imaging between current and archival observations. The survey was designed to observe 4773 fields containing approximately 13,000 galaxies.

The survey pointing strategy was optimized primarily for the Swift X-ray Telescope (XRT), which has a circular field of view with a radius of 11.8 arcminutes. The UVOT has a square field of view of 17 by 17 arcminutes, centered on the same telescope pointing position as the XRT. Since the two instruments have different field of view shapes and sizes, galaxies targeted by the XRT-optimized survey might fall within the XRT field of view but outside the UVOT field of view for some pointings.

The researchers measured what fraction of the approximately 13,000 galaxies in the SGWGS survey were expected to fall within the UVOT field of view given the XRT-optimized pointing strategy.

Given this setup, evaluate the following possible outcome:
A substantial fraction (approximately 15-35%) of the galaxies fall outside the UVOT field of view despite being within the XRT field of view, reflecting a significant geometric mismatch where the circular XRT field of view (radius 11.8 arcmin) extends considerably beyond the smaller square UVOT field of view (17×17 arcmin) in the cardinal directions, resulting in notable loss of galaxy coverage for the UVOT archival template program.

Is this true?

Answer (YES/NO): YES